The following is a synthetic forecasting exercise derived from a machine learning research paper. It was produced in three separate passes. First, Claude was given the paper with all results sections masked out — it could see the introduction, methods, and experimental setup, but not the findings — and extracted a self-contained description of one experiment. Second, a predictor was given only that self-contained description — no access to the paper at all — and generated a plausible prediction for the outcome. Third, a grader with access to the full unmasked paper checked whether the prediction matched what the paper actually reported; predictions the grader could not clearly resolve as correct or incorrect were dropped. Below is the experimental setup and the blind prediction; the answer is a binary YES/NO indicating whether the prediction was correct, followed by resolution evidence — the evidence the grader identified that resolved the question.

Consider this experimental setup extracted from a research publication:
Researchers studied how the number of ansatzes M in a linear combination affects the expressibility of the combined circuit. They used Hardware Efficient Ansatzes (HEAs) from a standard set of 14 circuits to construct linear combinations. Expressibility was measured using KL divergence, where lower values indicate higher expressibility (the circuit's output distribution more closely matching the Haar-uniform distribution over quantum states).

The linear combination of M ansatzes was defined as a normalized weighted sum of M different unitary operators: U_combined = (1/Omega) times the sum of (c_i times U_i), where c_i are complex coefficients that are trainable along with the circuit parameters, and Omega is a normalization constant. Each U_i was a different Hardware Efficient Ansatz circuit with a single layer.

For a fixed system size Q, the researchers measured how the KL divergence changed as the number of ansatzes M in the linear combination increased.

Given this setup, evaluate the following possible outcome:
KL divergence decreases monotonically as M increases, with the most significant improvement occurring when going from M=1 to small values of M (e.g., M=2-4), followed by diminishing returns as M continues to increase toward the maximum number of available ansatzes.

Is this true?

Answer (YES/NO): NO